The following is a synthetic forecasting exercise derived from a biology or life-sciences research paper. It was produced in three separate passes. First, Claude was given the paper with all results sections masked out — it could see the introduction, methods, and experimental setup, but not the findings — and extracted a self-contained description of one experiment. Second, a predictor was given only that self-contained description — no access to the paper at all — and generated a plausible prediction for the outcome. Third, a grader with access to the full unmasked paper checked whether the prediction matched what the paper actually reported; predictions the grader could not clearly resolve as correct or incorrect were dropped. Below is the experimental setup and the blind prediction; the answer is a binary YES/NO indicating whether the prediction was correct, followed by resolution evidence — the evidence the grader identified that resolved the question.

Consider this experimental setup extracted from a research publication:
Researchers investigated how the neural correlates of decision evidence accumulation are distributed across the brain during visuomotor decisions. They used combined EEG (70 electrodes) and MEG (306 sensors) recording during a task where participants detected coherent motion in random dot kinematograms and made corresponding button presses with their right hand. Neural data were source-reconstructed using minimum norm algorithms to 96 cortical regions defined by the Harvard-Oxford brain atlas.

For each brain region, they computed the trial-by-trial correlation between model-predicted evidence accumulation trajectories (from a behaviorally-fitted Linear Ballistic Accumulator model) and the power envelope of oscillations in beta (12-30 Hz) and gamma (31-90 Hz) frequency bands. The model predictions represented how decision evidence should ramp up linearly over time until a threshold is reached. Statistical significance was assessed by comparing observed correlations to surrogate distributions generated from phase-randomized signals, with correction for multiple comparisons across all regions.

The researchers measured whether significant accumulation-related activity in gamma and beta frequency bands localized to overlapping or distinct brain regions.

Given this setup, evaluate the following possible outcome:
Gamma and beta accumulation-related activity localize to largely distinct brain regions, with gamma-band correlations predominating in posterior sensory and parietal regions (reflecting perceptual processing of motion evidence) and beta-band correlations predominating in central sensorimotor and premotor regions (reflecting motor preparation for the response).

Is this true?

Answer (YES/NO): NO